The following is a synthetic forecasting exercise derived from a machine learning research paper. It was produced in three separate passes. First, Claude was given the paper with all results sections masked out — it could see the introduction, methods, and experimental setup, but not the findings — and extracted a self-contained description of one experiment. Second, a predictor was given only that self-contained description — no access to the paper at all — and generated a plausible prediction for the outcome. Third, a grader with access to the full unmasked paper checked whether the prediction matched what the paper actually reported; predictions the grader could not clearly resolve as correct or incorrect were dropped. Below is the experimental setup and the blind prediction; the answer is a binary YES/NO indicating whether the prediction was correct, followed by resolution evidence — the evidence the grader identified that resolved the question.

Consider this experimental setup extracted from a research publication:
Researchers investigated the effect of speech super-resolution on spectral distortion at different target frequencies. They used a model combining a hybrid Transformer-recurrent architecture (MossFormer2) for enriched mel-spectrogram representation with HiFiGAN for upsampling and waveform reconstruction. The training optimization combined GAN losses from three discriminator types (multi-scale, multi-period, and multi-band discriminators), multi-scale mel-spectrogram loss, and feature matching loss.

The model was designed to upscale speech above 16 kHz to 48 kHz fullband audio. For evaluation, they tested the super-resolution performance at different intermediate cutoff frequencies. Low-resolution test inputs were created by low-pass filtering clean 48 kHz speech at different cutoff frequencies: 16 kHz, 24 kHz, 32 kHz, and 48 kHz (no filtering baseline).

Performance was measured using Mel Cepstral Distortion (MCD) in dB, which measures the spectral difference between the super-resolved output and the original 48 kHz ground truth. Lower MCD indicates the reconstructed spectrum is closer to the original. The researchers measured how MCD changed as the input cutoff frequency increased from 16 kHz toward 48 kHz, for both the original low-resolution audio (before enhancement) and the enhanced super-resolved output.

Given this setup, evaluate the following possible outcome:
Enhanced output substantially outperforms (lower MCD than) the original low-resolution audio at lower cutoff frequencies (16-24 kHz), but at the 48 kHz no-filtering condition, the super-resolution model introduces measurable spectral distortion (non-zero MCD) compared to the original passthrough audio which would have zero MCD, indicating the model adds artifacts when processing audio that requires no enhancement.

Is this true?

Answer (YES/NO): NO